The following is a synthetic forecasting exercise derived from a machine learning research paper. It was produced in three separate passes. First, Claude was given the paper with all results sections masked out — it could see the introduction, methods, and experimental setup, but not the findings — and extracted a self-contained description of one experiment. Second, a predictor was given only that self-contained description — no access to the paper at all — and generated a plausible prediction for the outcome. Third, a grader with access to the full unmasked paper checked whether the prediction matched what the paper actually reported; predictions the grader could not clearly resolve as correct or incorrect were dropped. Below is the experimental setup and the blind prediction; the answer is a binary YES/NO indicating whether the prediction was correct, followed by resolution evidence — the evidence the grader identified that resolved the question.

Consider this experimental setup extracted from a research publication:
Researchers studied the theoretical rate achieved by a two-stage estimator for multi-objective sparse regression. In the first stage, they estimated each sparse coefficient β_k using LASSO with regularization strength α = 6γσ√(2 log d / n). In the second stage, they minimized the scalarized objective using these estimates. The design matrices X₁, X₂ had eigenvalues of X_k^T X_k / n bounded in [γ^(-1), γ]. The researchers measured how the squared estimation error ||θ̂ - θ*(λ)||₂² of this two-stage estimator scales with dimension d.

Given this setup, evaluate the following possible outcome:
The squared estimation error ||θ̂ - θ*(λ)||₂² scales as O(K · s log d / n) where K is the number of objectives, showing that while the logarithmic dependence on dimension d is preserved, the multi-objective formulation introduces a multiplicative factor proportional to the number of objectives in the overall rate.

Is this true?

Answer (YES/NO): NO